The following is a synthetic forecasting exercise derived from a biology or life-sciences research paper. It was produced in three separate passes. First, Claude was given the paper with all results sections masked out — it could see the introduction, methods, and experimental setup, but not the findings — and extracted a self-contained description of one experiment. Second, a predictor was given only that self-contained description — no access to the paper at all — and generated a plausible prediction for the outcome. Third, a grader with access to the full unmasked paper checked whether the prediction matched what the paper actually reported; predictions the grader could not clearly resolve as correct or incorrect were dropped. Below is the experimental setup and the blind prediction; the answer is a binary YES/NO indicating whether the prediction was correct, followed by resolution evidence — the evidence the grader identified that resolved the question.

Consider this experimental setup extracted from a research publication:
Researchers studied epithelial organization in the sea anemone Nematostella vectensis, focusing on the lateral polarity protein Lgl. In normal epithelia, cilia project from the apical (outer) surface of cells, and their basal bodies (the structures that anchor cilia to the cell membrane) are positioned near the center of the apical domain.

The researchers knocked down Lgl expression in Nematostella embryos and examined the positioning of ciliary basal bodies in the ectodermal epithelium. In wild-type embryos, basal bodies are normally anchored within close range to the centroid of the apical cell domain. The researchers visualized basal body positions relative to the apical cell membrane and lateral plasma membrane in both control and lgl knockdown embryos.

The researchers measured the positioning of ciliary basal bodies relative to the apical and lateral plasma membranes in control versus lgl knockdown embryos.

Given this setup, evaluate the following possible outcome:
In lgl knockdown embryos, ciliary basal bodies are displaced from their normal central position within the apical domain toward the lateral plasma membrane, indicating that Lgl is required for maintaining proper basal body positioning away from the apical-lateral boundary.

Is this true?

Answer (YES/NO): YES